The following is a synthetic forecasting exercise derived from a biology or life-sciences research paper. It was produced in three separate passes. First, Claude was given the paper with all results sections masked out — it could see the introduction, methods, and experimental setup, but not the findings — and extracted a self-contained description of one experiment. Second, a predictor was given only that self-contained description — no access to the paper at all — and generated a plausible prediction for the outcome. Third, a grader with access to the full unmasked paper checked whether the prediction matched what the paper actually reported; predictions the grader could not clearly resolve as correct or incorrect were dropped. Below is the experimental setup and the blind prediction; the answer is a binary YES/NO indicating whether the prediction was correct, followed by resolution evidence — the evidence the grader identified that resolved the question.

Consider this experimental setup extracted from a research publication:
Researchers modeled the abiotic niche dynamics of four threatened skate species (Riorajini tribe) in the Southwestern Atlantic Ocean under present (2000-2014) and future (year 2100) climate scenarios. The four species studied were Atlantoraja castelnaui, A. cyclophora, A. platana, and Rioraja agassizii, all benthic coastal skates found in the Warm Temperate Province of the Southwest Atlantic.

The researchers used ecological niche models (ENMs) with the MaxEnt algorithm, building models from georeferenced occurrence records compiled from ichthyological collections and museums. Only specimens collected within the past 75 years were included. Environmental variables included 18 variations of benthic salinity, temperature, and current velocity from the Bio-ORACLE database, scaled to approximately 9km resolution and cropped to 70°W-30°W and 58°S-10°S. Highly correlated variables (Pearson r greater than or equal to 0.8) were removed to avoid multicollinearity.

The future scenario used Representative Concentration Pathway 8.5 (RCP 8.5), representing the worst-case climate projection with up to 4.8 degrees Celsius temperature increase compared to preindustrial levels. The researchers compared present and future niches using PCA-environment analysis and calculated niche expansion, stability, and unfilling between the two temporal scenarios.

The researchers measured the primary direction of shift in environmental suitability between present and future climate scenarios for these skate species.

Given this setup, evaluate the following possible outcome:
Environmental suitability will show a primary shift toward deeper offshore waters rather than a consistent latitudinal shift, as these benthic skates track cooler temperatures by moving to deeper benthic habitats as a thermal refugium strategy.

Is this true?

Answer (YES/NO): YES